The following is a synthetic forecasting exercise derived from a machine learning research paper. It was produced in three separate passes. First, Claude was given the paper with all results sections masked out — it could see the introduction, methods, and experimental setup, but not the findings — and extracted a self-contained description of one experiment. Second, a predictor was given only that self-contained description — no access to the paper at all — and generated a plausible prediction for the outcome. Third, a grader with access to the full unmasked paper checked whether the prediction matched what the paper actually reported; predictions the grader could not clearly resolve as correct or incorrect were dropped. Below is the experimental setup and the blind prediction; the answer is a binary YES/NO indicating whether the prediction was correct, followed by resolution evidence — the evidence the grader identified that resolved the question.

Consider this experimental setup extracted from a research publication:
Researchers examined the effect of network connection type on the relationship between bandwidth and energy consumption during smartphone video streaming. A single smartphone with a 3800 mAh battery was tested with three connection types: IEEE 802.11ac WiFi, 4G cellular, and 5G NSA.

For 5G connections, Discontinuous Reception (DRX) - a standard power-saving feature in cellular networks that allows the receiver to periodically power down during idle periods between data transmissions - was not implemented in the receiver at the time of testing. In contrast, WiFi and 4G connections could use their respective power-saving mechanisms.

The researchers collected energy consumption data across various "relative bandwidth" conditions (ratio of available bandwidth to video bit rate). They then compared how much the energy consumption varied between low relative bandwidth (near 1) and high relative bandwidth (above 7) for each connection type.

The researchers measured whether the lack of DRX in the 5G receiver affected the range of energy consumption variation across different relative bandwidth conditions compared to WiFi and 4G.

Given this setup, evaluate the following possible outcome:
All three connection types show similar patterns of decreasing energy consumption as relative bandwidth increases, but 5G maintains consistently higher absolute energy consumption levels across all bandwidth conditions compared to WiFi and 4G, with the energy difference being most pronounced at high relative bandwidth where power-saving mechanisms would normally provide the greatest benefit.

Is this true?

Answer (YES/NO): NO